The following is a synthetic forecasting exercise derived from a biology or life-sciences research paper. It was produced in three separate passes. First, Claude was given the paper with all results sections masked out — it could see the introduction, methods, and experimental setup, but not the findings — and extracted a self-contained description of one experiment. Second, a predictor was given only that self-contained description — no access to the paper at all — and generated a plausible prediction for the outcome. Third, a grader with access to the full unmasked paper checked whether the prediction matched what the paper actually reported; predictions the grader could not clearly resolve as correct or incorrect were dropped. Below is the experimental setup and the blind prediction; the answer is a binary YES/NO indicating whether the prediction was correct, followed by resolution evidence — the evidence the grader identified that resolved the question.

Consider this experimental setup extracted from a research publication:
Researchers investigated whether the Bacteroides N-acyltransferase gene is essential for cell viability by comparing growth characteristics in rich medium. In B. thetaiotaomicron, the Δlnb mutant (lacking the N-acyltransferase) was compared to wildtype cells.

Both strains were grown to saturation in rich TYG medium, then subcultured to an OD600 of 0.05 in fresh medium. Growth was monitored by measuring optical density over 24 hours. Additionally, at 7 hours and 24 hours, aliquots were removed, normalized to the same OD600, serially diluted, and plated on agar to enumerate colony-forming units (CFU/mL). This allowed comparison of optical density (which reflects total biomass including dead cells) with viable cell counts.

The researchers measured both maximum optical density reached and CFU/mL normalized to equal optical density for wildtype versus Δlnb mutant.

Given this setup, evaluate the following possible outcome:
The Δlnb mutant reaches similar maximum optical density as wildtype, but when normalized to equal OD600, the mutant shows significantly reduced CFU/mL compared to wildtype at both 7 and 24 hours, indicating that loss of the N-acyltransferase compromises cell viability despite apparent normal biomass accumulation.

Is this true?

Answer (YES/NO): NO